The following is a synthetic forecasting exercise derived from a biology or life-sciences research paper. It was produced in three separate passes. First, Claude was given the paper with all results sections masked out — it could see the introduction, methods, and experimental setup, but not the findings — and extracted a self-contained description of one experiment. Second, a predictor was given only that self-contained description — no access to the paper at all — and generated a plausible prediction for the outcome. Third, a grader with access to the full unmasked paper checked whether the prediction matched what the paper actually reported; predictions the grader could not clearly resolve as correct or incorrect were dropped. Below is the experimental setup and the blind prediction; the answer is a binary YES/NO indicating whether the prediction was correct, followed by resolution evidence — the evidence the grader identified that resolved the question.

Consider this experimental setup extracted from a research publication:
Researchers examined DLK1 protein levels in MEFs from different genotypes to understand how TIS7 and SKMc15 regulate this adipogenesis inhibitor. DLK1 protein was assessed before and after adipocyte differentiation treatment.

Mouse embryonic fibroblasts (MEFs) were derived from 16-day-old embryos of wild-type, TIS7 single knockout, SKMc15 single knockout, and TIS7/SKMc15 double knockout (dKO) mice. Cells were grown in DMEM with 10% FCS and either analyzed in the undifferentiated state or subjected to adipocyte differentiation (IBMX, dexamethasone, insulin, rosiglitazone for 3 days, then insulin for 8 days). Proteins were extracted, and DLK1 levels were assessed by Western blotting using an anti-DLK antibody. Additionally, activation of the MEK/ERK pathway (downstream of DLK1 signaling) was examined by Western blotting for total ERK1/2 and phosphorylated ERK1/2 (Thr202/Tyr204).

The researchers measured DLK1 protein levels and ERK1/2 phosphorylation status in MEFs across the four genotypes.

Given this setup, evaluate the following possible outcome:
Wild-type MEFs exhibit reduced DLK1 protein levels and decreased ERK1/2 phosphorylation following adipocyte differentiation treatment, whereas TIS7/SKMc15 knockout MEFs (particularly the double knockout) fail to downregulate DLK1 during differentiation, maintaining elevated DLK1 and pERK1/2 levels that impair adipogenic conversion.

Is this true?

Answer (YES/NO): YES